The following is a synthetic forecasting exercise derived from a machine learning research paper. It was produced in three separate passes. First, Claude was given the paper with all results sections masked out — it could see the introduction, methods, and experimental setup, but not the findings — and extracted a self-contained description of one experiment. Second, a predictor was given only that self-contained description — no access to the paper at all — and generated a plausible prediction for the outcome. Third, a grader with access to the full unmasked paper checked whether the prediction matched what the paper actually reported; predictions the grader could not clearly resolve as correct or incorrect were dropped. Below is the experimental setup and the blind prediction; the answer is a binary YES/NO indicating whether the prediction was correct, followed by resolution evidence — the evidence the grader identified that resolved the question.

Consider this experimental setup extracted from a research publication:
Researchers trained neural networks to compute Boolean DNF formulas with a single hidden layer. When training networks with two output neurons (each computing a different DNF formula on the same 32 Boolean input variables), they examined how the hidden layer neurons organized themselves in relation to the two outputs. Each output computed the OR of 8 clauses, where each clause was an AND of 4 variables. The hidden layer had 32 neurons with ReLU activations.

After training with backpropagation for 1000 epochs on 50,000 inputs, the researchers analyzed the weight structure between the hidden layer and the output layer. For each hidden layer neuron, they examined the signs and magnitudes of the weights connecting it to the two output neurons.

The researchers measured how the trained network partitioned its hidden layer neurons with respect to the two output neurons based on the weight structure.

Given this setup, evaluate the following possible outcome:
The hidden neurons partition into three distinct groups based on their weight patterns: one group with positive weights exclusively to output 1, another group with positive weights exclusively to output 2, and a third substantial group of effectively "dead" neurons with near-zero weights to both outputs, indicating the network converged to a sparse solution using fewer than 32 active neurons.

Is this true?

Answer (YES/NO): NO